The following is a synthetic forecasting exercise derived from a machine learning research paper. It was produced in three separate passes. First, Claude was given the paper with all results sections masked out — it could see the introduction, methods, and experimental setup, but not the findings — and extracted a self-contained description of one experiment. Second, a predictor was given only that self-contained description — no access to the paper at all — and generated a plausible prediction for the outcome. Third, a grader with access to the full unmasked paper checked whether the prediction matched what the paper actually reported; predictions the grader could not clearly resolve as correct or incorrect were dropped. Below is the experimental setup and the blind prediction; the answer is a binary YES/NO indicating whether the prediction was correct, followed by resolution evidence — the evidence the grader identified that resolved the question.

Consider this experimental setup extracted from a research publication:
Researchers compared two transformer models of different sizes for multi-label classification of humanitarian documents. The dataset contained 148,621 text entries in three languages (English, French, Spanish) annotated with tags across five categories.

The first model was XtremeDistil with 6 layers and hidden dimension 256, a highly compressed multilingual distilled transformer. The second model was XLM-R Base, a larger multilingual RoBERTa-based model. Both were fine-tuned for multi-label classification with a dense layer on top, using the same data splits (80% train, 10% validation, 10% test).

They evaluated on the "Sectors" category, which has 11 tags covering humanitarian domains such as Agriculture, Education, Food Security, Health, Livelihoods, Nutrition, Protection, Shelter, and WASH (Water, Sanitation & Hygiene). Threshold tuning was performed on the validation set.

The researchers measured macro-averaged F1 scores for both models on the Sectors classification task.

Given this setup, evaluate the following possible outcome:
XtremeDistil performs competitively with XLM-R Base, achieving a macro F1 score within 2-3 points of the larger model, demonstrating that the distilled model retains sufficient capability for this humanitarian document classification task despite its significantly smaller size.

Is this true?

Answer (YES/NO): NO